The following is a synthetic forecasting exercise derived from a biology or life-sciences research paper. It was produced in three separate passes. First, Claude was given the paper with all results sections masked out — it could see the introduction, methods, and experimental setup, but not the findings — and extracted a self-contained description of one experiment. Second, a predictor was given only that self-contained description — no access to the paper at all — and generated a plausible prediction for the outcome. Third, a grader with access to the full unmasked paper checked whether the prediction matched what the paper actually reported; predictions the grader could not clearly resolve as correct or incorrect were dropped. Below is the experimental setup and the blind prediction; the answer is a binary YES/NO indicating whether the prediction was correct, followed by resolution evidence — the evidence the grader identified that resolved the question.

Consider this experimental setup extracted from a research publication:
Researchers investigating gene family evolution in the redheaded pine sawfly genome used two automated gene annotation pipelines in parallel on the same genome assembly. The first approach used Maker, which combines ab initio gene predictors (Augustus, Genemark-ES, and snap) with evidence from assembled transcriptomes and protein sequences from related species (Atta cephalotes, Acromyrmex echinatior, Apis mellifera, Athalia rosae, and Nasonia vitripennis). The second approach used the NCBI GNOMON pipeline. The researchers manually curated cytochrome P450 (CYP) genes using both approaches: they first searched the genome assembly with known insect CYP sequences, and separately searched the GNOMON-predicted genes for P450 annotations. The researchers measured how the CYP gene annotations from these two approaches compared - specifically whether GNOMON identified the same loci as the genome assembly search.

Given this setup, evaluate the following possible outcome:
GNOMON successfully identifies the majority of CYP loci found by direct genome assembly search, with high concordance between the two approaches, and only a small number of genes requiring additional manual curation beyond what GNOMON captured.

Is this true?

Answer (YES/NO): YES